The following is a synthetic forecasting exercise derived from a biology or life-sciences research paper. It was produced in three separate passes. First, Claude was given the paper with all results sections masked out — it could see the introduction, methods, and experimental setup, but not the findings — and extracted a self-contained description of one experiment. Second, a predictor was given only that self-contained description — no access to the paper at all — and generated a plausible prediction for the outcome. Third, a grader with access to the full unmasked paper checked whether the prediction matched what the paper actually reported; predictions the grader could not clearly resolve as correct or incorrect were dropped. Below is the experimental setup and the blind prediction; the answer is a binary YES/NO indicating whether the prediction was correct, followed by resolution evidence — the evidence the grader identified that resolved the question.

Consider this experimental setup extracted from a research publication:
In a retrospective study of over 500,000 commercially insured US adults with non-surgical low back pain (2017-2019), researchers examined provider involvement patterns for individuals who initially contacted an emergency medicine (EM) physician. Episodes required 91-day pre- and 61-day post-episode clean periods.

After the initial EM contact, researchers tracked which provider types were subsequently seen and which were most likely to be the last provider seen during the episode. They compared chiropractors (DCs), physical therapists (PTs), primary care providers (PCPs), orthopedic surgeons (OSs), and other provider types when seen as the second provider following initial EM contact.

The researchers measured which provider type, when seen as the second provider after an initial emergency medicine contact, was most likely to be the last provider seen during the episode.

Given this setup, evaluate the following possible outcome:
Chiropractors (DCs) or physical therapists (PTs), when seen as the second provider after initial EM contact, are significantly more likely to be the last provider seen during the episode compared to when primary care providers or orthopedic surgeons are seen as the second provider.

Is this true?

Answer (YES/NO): YES